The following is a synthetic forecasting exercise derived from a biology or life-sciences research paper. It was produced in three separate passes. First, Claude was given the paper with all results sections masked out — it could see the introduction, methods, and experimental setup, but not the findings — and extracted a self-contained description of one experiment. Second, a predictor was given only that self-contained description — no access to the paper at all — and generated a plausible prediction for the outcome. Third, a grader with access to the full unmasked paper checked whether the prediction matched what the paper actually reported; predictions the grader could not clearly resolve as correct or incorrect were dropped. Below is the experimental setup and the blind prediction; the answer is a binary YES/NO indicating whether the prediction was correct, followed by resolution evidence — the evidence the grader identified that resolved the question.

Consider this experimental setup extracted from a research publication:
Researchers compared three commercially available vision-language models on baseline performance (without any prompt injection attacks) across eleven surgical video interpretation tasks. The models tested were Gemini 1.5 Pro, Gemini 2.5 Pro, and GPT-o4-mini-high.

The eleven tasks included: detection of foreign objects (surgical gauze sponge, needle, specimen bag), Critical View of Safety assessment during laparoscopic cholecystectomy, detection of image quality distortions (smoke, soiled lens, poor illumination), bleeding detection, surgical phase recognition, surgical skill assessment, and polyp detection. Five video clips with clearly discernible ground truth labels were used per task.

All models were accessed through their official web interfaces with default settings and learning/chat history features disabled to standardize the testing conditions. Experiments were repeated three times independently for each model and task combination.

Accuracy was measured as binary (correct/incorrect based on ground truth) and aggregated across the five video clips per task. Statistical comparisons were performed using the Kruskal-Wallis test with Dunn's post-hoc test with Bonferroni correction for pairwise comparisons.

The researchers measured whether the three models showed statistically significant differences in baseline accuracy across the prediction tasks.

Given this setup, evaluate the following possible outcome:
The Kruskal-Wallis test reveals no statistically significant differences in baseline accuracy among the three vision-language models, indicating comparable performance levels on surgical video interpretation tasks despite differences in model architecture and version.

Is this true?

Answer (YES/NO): NO